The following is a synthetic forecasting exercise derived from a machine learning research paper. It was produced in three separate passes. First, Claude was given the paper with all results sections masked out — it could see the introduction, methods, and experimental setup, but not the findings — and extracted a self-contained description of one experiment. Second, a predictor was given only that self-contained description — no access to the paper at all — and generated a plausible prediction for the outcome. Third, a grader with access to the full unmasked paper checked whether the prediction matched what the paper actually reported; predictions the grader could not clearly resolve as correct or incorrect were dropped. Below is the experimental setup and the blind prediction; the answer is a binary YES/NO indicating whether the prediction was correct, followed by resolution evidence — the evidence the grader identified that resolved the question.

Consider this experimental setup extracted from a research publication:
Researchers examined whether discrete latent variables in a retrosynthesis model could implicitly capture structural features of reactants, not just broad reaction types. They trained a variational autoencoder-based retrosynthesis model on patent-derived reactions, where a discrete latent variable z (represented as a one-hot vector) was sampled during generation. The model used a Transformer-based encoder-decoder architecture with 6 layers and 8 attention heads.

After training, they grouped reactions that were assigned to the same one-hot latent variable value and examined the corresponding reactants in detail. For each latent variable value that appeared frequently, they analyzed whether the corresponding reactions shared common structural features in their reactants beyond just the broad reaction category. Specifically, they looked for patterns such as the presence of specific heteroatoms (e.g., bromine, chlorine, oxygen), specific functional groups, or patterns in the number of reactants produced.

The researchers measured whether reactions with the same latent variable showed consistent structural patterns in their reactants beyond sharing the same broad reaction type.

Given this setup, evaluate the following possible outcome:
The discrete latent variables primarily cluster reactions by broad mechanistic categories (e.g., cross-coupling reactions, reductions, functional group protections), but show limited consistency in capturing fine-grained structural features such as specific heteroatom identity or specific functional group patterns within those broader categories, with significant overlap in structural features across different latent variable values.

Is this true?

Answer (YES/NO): NO